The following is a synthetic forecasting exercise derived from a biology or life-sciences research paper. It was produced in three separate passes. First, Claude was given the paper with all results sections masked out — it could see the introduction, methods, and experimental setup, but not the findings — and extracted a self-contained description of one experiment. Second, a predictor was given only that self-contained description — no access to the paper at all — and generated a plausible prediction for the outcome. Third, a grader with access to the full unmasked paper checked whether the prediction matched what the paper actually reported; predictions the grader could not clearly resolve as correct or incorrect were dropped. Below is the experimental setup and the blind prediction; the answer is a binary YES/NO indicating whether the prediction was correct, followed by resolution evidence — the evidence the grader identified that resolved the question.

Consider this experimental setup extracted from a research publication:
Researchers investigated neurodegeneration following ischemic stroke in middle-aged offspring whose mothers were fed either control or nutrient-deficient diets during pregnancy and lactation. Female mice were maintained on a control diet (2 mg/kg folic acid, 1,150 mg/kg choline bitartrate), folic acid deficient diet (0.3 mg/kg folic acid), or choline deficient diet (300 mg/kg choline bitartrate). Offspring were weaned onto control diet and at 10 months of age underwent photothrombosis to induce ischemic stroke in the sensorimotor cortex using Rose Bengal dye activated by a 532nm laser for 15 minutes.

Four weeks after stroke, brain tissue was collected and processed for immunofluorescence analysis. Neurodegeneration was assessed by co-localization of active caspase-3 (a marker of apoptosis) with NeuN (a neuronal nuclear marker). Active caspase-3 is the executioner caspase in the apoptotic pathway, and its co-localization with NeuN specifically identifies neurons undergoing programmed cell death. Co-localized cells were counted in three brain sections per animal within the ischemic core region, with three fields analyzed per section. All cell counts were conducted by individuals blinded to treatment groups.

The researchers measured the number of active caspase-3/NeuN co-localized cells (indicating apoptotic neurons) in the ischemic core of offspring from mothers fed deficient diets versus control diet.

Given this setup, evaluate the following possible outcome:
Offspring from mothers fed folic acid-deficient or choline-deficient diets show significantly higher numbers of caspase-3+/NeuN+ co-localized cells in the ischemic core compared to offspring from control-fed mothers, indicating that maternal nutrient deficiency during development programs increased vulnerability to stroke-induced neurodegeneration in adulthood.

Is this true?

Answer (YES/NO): NO